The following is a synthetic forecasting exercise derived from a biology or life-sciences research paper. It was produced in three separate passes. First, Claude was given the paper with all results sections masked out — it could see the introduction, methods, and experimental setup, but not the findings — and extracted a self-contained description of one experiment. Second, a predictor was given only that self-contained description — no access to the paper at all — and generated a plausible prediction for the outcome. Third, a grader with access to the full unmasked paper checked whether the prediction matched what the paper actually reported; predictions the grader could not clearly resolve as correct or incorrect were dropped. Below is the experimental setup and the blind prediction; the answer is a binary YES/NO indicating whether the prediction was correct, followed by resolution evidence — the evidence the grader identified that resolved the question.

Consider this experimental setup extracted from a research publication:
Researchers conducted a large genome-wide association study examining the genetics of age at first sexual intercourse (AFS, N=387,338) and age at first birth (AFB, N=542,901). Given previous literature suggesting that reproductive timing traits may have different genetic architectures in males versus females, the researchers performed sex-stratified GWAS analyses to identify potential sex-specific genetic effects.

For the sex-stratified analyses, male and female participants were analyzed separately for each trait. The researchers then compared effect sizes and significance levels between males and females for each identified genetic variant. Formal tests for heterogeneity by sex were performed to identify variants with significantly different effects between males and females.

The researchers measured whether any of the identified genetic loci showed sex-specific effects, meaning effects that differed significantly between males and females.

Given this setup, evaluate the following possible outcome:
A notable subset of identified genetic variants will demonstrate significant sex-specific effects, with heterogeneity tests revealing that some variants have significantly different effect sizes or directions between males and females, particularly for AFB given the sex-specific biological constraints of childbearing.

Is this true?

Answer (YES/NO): NO